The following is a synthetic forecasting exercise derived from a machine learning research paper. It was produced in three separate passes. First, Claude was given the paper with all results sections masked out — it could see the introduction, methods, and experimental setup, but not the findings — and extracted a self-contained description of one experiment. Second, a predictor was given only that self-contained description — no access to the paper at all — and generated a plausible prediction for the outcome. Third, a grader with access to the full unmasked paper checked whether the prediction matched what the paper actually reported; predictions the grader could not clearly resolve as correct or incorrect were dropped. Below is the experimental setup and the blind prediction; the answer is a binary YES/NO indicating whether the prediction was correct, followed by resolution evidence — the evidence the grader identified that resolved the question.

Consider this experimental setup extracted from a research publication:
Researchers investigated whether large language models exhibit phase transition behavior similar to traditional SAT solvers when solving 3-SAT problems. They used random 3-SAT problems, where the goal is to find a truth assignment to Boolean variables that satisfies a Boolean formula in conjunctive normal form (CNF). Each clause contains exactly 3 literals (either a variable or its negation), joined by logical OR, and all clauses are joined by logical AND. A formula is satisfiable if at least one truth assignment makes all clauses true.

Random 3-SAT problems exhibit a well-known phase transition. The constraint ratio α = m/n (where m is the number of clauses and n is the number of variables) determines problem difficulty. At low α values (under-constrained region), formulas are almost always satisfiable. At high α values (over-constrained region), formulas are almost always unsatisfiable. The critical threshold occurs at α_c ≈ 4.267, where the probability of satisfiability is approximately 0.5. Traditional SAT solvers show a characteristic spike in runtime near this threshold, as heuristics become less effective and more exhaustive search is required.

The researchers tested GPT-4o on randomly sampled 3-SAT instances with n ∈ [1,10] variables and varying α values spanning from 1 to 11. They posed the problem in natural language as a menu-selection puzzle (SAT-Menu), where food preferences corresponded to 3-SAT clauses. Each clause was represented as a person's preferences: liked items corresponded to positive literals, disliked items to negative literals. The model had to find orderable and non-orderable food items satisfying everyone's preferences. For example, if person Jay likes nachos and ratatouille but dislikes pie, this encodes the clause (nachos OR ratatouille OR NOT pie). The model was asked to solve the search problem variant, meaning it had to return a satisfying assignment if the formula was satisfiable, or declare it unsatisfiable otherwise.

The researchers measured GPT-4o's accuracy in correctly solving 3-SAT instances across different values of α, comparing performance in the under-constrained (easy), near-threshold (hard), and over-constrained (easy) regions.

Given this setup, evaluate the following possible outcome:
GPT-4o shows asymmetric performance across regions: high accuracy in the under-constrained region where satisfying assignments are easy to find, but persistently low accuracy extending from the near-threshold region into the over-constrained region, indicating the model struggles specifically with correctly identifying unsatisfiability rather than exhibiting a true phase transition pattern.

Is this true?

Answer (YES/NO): NO